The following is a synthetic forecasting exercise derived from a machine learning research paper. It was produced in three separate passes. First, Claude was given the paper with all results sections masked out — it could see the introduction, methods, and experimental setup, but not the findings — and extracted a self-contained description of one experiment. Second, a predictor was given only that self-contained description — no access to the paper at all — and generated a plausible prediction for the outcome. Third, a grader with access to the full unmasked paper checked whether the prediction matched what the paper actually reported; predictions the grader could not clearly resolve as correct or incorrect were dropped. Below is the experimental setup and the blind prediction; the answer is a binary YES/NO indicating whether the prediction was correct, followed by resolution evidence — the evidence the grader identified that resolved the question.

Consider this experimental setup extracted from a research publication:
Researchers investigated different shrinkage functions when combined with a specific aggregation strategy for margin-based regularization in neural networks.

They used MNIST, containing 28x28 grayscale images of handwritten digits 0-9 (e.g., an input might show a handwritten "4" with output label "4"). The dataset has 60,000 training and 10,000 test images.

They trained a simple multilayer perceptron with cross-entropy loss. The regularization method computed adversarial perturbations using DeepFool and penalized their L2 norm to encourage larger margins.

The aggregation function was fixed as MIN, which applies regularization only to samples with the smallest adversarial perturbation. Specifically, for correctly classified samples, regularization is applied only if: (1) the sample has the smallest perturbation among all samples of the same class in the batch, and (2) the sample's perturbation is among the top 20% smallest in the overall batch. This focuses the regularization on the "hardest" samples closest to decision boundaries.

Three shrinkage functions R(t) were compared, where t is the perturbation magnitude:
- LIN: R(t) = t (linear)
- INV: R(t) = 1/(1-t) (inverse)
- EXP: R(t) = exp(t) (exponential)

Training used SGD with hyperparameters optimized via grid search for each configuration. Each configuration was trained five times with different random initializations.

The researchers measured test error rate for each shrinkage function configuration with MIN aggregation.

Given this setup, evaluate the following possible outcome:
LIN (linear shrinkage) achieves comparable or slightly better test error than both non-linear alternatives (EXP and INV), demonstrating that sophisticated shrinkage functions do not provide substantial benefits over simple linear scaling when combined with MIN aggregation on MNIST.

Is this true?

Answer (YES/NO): NO